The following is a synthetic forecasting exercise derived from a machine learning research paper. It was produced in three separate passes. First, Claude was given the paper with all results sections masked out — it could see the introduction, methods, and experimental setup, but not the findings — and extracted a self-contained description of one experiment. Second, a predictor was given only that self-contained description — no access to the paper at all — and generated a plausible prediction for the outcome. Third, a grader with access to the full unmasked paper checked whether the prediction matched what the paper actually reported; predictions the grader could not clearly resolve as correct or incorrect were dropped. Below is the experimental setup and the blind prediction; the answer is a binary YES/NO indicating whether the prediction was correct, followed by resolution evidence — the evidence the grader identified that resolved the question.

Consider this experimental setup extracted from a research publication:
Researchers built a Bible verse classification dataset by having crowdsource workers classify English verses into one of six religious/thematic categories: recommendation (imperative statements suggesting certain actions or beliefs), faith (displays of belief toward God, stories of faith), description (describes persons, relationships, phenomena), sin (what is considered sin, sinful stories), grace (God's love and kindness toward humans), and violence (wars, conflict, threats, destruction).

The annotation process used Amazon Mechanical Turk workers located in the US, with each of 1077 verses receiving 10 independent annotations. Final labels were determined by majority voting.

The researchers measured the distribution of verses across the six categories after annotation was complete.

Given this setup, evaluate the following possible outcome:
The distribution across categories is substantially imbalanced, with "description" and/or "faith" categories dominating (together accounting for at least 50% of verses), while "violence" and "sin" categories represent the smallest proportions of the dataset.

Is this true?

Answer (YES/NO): NO